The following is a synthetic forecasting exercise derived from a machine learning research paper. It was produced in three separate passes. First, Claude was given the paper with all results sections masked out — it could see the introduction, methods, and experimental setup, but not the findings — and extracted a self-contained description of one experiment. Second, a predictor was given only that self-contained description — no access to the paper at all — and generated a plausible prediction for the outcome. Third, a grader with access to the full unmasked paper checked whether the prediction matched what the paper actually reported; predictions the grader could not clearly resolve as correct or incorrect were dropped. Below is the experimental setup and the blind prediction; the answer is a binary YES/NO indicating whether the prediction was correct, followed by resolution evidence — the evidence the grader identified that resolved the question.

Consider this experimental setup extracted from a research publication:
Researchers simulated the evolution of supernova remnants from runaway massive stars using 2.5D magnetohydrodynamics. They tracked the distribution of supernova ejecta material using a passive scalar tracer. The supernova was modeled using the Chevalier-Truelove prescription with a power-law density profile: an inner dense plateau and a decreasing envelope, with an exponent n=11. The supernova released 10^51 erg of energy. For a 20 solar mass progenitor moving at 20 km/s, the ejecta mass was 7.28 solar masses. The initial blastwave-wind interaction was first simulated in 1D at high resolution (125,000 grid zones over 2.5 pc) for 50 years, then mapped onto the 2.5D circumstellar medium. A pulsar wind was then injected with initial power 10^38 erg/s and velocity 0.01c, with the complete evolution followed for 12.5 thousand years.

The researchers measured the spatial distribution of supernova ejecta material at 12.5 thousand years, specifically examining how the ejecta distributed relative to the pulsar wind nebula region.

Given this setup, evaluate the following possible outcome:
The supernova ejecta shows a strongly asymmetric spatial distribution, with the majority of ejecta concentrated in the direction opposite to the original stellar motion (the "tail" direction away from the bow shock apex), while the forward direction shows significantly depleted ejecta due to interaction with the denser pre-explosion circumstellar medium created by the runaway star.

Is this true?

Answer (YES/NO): NO